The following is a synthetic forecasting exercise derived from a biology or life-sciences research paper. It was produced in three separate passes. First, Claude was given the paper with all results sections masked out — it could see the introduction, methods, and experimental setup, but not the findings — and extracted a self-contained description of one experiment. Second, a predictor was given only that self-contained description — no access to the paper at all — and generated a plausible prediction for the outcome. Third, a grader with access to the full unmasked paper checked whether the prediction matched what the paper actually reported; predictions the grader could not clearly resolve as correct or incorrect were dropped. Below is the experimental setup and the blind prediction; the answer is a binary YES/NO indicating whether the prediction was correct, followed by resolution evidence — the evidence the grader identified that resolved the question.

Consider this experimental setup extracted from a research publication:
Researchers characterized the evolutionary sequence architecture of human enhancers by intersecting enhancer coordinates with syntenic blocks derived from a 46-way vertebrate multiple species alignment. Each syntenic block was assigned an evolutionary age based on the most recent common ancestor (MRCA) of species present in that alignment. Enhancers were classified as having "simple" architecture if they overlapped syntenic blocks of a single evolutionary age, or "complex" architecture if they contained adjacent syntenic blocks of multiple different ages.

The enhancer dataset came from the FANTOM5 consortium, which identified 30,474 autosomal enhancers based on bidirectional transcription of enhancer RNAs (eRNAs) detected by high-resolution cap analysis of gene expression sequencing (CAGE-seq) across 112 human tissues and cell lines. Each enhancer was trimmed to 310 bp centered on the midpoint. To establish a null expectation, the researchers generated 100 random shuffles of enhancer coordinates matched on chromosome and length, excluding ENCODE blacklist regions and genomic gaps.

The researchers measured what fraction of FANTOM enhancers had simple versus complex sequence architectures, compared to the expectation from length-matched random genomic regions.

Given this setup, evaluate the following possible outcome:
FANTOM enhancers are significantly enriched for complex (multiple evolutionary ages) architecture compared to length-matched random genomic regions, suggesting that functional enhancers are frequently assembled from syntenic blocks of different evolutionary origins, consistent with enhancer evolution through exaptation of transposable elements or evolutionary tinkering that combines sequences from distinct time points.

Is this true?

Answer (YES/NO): NO